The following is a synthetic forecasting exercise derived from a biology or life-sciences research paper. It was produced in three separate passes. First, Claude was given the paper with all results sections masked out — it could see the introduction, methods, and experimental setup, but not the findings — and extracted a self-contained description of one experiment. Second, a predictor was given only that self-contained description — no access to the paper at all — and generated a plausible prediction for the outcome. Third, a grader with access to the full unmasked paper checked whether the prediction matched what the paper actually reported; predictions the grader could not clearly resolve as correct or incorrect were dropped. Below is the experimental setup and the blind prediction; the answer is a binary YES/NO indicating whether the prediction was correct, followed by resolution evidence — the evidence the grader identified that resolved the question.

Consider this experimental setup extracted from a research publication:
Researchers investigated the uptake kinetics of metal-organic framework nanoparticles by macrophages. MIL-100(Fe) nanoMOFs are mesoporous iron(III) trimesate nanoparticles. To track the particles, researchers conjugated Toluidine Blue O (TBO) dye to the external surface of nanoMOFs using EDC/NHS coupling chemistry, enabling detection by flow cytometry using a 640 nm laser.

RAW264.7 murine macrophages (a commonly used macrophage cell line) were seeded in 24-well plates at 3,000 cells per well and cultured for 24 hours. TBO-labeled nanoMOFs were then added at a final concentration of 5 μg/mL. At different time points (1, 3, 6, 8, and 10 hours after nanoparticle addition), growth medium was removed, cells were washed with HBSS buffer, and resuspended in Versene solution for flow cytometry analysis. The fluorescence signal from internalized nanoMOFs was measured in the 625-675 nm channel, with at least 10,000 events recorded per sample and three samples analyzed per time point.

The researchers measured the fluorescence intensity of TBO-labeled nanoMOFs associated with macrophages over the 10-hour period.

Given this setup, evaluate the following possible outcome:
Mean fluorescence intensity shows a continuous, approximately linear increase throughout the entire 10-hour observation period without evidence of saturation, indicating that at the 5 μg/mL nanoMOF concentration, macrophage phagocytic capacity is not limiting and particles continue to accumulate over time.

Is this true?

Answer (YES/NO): NO